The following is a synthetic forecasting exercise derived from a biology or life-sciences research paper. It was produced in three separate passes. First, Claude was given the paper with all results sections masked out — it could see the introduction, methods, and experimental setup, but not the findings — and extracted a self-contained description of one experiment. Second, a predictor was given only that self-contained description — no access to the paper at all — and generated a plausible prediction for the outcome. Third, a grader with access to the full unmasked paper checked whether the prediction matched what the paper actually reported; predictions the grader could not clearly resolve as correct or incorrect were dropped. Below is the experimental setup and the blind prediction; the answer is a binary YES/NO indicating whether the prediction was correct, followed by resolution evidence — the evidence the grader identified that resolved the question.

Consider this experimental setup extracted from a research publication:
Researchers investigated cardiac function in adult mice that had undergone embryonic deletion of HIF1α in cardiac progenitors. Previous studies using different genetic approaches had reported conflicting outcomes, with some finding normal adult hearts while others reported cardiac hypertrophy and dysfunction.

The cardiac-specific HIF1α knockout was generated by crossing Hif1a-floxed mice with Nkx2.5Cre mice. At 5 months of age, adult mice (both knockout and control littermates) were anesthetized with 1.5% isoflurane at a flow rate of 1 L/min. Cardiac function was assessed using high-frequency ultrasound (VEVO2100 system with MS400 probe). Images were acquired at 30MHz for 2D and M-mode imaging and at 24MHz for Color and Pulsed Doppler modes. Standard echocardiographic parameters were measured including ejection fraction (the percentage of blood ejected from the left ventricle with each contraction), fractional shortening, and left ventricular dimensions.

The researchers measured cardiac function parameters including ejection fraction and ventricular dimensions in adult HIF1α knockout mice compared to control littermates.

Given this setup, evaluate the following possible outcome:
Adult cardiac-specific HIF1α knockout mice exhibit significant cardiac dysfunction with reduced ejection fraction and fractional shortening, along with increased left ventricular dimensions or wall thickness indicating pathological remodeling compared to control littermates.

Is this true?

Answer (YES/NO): NO